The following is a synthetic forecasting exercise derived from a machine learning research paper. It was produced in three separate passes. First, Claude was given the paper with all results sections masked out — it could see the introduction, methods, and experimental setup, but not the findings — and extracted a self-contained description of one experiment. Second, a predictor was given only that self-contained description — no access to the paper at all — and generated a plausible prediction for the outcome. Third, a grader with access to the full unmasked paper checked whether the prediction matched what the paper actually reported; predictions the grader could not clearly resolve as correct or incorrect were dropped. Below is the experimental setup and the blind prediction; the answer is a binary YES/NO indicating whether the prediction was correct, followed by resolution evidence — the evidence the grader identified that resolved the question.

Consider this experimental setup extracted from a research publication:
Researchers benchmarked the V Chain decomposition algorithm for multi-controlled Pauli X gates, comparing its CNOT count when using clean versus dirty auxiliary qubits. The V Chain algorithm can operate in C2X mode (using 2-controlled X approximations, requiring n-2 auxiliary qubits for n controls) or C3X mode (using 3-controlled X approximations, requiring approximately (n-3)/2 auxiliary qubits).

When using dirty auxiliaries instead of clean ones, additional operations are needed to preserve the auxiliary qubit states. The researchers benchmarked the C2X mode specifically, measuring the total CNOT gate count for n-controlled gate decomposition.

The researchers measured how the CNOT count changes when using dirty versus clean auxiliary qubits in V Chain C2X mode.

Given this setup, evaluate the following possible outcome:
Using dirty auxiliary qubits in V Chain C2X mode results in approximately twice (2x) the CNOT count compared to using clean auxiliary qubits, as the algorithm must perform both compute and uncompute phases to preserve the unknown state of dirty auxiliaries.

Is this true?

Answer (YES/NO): NO